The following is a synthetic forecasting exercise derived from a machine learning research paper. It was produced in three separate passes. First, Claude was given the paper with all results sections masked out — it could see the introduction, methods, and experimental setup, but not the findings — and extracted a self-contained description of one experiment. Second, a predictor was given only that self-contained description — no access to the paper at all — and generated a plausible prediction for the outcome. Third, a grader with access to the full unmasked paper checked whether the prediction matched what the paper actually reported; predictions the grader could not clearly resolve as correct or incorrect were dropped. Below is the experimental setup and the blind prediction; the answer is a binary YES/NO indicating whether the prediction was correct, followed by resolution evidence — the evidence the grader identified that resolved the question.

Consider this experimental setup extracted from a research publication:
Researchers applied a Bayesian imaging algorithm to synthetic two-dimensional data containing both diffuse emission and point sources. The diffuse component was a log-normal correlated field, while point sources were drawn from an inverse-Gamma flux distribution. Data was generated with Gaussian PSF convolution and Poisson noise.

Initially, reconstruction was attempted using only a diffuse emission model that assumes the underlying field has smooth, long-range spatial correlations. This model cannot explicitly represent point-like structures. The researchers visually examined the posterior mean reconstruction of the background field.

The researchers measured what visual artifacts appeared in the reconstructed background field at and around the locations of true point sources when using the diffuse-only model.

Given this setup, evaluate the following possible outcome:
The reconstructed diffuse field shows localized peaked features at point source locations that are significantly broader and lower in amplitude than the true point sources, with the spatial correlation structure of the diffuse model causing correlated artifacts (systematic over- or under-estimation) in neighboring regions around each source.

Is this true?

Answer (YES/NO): NO